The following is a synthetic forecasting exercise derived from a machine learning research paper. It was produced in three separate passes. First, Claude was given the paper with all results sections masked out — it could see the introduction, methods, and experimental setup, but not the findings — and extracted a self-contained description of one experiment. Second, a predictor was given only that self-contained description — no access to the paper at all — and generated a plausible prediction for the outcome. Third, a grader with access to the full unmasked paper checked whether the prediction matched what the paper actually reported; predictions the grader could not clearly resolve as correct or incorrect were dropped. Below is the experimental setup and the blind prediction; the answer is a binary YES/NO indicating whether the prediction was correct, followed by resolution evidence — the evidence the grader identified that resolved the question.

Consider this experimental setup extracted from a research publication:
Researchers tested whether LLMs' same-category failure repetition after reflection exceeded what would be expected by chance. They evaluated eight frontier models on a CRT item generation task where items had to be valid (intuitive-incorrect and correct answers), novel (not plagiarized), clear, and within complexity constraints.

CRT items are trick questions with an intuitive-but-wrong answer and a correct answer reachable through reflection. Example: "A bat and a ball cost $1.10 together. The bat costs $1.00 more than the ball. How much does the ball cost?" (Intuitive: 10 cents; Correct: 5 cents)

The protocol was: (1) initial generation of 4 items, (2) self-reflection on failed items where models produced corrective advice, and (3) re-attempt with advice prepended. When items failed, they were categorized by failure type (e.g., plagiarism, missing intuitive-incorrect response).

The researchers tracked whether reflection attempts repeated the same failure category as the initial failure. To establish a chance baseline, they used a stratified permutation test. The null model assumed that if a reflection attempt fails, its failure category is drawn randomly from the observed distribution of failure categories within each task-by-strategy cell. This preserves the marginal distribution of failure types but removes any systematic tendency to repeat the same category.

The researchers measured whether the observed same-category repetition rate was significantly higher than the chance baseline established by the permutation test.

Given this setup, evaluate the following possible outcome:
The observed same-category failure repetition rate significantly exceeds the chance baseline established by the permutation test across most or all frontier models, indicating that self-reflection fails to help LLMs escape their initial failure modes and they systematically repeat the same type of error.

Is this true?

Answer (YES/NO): YES